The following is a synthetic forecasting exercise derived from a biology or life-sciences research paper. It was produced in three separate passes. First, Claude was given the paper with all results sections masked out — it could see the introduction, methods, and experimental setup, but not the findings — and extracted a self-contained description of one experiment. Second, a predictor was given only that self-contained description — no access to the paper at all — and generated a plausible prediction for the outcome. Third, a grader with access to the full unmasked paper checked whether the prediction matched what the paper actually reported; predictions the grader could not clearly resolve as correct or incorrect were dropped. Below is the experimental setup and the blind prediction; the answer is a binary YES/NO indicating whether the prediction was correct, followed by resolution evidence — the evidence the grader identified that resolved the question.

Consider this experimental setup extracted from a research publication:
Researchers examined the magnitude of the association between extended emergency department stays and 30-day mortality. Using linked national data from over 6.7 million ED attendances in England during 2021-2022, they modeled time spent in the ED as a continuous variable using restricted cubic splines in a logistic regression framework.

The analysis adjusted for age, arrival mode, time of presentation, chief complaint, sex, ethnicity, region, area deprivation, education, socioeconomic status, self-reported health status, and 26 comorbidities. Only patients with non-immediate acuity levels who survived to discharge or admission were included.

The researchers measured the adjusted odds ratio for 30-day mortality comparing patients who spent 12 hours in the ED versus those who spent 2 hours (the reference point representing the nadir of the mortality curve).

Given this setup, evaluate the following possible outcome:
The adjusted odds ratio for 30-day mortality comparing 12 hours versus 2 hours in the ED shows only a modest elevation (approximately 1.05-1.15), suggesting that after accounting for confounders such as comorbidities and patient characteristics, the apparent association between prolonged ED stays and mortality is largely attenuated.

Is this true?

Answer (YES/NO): NO